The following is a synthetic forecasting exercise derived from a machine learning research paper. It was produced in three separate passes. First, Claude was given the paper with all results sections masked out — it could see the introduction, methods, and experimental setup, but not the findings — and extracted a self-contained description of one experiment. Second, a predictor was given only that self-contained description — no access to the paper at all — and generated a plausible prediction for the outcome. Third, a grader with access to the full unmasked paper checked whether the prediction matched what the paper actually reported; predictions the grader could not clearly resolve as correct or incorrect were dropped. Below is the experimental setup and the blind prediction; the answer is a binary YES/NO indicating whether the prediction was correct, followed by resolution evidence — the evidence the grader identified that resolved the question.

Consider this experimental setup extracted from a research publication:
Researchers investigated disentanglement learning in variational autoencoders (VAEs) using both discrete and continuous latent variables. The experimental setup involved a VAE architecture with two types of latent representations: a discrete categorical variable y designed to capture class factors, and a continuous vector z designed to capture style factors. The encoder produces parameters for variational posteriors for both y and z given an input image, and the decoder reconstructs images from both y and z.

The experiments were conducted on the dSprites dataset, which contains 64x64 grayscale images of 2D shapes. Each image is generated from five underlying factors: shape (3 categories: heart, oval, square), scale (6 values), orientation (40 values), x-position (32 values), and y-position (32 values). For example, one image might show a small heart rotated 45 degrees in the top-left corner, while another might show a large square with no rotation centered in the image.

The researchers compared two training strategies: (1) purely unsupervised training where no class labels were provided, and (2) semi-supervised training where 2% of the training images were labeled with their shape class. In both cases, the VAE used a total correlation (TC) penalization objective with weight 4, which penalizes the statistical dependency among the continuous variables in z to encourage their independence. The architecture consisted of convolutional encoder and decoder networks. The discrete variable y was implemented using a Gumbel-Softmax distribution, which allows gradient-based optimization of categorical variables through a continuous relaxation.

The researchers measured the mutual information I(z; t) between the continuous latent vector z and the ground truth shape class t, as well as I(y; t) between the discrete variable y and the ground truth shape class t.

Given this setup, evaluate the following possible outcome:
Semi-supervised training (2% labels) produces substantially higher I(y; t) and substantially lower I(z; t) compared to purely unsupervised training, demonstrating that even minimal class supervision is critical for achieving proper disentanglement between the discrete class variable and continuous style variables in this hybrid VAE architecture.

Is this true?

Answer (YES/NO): YES